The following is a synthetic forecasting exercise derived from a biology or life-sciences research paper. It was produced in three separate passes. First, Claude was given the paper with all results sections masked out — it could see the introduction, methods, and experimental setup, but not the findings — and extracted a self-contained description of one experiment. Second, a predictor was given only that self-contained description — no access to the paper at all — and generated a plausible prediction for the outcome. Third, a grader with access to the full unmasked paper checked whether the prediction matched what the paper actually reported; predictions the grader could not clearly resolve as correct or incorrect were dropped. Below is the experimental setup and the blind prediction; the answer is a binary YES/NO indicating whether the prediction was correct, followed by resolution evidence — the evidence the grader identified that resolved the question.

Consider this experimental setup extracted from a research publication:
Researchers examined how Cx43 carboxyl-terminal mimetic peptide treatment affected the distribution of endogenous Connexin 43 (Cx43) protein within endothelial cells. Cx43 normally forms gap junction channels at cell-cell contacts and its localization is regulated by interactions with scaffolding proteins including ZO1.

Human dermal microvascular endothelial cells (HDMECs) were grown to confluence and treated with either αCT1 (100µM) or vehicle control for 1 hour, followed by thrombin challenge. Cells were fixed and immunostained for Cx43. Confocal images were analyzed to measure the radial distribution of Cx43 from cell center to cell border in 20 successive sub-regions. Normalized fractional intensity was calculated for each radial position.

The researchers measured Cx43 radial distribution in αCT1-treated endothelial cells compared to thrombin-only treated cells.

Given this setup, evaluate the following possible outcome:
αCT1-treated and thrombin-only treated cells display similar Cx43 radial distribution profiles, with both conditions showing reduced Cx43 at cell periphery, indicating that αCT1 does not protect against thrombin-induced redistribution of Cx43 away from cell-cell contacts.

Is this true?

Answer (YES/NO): NO